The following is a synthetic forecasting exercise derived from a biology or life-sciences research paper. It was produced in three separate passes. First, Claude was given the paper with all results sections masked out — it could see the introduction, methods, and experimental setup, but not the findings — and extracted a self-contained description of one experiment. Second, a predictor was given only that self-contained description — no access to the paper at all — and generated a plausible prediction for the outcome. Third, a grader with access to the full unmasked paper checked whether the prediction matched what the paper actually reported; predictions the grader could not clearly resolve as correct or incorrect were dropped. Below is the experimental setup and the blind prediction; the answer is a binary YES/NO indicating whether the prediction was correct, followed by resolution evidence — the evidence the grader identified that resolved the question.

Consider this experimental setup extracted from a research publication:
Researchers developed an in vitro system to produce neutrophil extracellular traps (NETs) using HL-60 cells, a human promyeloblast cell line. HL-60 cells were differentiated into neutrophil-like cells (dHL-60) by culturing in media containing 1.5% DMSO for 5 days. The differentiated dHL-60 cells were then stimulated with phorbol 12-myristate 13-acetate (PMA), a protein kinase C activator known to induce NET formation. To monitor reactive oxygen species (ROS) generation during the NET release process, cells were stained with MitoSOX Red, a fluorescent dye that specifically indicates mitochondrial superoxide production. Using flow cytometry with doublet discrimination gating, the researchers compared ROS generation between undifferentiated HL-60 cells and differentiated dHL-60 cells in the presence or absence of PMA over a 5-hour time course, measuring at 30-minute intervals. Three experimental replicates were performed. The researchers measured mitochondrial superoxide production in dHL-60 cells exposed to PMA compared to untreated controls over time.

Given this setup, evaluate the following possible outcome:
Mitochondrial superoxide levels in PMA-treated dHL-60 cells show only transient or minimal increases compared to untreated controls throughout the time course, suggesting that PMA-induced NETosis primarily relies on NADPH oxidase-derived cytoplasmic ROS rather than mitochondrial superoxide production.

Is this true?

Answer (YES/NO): NO